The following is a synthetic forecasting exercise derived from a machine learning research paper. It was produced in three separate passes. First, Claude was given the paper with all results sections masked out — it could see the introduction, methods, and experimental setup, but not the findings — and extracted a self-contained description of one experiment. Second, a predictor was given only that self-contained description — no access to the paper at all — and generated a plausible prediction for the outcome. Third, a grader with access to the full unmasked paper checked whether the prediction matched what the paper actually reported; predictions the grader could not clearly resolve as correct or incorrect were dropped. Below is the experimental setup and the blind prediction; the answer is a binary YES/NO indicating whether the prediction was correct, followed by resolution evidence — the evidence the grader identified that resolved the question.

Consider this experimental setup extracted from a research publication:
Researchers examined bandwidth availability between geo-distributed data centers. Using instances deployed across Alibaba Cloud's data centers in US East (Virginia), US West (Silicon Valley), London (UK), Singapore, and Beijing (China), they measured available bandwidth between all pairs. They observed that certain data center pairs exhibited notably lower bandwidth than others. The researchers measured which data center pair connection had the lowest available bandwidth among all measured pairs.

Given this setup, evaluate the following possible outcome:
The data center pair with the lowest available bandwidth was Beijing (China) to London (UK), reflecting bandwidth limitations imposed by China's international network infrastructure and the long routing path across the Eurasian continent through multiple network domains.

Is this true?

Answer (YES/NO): YES